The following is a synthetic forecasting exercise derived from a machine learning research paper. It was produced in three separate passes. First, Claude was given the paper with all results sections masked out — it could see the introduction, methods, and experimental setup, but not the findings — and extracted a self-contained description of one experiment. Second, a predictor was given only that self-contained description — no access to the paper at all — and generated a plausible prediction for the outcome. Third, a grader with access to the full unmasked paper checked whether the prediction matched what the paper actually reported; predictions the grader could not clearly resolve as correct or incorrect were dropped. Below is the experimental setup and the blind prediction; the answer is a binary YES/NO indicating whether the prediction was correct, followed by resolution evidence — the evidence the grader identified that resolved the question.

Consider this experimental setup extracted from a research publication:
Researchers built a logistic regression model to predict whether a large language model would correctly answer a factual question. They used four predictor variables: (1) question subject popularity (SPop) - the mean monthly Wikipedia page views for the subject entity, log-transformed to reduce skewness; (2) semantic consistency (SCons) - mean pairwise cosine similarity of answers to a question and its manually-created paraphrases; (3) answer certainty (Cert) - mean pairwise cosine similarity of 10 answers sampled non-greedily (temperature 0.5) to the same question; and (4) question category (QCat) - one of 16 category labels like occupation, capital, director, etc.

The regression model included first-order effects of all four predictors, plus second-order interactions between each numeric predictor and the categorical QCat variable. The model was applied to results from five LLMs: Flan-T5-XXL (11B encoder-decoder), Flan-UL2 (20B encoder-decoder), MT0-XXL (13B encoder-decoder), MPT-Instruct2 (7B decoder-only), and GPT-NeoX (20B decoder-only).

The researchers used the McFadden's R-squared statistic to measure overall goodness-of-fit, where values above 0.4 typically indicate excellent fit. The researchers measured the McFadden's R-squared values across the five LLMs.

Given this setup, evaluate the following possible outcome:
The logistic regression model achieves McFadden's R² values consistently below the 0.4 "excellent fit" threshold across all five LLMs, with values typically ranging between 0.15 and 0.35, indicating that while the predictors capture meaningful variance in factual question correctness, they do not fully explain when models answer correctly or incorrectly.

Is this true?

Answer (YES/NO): NO